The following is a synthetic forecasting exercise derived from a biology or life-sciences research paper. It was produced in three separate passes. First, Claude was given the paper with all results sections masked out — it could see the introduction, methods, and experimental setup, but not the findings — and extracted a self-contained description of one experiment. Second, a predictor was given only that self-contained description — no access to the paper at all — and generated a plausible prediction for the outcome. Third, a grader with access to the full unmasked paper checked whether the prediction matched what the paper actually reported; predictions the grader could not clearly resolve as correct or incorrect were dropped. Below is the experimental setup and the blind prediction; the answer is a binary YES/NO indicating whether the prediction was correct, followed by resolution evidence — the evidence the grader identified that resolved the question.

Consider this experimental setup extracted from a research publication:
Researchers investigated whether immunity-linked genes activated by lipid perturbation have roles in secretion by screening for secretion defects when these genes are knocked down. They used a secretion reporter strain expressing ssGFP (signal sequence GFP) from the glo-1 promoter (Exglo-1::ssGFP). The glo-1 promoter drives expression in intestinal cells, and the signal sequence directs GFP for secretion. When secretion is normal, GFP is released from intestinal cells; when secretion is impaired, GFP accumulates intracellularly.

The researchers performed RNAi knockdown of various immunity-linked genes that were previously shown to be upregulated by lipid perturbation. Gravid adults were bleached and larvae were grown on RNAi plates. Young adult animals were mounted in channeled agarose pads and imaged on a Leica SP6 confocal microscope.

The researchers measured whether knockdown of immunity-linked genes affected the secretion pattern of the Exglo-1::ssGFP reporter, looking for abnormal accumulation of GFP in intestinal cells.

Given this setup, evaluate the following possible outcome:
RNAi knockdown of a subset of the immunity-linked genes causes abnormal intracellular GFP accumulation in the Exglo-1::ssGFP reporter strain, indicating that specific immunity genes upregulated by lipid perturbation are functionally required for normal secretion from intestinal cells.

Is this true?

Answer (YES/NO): YES